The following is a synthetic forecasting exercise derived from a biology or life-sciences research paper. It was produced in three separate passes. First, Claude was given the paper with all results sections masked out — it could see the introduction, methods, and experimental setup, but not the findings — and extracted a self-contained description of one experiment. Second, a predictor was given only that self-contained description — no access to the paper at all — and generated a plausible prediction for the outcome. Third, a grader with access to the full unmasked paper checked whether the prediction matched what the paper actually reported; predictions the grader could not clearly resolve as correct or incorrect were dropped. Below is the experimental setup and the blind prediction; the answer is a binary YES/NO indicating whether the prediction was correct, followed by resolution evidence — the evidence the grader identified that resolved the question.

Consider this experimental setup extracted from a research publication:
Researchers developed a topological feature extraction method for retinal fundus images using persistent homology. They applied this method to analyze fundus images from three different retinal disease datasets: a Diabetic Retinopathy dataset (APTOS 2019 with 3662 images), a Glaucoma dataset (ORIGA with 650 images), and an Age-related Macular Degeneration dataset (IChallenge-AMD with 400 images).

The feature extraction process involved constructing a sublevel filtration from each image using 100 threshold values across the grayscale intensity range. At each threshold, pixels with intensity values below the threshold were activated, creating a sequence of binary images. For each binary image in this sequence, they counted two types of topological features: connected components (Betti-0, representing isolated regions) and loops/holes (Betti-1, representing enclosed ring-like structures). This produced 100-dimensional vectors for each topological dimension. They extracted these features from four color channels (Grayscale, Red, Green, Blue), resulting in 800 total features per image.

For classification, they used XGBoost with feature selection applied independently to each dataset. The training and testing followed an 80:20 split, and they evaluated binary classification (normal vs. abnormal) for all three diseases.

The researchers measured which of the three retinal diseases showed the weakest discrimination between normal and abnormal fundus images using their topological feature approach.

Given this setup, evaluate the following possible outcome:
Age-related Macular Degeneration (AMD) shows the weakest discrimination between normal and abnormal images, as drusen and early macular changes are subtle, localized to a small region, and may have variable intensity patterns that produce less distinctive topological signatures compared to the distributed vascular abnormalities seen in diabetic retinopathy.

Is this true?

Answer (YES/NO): NO